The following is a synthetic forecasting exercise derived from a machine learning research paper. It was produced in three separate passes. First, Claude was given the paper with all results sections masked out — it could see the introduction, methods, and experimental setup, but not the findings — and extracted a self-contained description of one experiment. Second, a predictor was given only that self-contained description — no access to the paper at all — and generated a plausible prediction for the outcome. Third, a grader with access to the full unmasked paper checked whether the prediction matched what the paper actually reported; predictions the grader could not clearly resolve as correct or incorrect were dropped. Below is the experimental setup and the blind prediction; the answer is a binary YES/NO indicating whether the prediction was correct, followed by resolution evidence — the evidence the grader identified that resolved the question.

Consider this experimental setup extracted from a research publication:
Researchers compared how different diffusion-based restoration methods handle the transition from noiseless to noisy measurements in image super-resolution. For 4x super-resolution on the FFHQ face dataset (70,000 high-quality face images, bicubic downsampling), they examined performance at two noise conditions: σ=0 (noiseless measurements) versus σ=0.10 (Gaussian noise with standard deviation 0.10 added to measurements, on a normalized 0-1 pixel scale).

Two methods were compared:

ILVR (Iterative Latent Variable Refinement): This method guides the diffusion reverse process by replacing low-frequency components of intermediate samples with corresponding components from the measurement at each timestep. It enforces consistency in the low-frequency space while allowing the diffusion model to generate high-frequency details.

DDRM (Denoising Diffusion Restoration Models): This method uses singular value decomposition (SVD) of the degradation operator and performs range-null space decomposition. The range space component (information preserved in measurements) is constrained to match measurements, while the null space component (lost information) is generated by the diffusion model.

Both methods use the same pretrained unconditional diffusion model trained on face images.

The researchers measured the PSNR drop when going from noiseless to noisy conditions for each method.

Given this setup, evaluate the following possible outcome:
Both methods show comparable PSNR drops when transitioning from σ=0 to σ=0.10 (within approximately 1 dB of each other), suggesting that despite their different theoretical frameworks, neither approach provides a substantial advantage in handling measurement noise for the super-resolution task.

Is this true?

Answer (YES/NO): YES